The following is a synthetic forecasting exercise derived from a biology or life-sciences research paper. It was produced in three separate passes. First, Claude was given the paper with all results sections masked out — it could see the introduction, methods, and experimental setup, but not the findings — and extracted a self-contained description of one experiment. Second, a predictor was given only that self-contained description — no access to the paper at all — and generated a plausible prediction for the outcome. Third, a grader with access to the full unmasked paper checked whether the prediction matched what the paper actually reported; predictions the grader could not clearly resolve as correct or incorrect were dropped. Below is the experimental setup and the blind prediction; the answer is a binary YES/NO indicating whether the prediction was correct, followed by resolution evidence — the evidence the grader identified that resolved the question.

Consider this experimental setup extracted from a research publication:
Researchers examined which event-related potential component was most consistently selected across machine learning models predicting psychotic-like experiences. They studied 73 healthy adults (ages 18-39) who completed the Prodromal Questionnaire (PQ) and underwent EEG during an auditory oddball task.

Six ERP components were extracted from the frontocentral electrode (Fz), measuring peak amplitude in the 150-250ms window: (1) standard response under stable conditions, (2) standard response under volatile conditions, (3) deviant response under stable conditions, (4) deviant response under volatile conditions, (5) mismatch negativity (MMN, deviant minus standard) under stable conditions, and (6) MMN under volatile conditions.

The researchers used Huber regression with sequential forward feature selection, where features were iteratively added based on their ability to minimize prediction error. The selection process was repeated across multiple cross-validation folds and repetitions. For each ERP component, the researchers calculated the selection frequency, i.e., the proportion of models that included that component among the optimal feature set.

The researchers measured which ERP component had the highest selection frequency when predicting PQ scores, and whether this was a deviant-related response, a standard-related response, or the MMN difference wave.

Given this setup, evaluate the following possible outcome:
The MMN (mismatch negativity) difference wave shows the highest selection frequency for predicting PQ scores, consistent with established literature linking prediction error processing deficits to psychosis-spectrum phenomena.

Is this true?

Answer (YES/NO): NO